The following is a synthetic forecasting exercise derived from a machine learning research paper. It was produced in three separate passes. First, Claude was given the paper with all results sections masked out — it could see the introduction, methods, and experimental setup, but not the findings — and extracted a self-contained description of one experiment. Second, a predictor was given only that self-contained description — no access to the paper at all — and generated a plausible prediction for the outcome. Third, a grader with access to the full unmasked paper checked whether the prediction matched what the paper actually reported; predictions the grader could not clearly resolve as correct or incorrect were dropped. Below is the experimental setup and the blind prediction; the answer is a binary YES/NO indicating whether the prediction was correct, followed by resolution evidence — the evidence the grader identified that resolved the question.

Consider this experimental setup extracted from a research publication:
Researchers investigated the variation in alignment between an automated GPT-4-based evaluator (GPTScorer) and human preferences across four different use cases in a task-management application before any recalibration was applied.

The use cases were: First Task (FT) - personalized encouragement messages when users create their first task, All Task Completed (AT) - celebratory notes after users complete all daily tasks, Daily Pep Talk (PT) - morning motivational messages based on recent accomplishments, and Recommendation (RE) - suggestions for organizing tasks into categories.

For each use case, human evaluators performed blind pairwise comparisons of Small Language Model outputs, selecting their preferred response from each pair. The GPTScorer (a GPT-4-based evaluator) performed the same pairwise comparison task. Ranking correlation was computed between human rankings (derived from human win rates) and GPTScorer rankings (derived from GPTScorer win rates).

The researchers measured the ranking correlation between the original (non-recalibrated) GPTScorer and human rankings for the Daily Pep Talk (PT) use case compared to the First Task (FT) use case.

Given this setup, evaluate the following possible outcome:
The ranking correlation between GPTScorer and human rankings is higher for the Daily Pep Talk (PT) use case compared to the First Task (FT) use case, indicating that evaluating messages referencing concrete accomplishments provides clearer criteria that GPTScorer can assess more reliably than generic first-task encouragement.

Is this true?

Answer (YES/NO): YES